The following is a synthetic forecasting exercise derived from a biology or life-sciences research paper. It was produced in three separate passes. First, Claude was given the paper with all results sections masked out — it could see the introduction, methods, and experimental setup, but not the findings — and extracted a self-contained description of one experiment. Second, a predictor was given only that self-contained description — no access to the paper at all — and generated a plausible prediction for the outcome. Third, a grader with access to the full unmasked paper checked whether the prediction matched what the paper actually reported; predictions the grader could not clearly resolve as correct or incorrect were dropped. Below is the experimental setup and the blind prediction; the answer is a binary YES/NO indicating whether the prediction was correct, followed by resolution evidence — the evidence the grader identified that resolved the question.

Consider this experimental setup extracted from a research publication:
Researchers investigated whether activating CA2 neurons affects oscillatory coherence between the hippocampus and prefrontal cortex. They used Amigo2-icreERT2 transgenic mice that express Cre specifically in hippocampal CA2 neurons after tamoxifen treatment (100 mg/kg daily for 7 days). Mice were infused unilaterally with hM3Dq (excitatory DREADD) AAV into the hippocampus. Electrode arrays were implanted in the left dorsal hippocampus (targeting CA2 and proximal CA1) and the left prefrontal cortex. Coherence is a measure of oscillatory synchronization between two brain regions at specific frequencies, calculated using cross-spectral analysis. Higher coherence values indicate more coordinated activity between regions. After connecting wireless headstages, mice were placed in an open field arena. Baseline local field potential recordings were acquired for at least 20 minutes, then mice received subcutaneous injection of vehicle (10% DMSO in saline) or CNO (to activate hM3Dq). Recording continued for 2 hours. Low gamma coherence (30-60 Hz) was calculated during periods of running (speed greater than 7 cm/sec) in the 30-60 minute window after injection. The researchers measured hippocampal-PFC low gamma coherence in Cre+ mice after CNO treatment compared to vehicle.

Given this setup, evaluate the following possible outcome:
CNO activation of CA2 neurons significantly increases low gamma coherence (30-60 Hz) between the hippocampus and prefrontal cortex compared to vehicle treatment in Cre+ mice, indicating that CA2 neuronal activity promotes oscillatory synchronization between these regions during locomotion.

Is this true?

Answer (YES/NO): YES